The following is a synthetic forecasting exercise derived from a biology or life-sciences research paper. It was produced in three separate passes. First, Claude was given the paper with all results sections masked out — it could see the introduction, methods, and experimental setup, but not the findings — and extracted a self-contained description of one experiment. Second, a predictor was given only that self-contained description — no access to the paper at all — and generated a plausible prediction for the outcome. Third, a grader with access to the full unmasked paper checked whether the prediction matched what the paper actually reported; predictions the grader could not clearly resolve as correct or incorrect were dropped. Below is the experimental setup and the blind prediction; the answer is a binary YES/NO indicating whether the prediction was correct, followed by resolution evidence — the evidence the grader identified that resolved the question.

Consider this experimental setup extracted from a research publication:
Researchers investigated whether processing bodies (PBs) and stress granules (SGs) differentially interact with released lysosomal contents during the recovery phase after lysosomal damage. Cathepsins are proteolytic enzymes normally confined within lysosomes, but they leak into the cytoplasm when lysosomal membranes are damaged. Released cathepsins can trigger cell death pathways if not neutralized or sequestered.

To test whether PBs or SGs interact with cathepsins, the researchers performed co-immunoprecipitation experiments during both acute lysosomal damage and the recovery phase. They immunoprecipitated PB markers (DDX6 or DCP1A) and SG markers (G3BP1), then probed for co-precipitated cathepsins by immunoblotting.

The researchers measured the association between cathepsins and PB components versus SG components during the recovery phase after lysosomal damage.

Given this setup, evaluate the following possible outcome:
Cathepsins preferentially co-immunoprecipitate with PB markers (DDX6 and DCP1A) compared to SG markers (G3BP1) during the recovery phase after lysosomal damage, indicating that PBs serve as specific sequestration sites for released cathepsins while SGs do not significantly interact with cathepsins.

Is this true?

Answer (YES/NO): NO